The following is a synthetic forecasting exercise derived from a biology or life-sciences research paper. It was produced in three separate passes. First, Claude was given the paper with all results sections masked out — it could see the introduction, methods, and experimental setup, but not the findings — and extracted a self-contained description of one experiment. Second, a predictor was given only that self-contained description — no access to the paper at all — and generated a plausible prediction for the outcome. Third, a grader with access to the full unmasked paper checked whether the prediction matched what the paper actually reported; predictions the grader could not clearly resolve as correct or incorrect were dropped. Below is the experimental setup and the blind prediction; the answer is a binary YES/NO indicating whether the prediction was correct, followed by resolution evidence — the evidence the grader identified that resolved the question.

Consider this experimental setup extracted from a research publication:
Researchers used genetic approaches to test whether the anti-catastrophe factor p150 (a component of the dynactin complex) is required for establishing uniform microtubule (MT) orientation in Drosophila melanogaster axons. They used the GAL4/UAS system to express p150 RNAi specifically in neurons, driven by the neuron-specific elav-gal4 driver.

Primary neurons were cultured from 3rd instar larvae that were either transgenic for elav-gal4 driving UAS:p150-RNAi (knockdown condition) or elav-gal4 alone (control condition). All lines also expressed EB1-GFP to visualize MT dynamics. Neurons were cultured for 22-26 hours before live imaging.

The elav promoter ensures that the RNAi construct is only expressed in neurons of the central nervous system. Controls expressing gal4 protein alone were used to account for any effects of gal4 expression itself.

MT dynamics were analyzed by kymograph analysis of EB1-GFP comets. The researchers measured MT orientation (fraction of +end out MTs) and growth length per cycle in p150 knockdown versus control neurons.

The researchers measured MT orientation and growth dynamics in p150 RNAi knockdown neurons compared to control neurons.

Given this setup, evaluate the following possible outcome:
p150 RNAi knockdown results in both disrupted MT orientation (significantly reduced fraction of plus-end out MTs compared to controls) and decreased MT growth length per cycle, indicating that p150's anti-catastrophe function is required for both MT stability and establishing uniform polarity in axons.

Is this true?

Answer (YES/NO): YES